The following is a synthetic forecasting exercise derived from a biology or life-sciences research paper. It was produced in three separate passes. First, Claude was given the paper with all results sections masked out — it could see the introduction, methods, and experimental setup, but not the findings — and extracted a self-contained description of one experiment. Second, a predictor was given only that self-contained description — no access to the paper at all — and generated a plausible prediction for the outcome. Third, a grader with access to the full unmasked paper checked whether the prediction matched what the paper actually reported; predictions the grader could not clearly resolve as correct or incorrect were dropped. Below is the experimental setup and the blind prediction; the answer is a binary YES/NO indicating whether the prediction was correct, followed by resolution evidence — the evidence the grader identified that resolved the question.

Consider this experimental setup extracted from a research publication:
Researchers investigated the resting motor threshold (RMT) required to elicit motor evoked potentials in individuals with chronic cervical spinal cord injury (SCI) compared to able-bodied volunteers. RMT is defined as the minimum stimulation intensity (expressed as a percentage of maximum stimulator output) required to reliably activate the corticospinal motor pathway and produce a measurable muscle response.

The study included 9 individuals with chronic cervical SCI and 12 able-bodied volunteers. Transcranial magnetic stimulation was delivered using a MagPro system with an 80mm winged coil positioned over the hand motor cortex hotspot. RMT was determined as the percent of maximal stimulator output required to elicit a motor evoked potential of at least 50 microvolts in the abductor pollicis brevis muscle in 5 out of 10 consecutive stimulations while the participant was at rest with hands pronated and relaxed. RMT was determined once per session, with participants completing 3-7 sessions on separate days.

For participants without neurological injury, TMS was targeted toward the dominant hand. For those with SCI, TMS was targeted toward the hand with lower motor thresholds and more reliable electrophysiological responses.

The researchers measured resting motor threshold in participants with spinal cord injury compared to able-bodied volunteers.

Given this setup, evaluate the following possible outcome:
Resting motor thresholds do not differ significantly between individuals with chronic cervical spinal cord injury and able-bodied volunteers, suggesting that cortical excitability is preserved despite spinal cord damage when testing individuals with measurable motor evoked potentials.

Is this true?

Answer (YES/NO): NO